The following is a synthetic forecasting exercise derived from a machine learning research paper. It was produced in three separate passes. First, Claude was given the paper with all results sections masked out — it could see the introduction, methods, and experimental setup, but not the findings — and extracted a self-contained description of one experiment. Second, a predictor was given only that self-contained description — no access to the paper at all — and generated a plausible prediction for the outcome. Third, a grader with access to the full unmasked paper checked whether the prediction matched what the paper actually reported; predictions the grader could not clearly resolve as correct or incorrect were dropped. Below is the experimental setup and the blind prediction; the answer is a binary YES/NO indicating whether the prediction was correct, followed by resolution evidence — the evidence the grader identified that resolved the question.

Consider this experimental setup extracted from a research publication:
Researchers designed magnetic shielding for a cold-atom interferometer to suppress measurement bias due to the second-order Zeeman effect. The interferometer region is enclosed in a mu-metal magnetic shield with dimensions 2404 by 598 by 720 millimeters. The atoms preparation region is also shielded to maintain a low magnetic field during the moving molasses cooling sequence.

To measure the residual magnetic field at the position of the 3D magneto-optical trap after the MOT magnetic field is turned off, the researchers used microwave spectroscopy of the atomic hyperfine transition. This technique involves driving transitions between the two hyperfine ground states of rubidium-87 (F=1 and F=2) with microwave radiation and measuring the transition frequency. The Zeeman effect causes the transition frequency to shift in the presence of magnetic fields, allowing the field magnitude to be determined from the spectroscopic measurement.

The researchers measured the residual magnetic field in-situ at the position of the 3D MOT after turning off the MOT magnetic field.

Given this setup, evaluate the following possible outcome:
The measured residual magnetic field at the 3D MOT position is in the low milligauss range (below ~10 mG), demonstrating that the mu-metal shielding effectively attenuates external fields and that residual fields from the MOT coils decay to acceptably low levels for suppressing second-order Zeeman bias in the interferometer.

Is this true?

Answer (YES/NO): YES